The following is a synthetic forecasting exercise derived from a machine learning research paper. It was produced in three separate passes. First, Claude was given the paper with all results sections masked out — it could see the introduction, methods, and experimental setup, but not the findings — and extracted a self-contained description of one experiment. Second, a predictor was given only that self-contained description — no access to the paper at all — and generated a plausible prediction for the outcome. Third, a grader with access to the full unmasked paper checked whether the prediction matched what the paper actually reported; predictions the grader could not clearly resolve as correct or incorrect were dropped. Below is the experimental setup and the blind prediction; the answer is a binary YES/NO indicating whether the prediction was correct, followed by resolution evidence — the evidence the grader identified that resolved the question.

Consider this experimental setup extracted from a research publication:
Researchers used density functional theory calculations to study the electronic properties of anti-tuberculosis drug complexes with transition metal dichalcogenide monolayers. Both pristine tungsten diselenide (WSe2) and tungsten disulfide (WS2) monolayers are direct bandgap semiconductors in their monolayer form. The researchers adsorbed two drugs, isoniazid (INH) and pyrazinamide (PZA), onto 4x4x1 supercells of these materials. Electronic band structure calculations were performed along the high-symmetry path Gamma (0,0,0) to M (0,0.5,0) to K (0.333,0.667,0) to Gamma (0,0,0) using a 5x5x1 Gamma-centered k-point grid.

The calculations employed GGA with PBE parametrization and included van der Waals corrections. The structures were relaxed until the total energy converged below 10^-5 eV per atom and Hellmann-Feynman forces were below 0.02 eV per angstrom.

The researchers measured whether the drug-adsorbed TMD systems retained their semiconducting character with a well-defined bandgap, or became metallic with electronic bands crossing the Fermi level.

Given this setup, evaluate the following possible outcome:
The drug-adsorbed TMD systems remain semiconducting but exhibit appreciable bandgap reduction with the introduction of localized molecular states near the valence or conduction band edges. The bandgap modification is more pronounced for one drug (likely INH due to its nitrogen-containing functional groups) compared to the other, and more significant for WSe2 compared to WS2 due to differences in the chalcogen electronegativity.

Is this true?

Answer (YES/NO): NO